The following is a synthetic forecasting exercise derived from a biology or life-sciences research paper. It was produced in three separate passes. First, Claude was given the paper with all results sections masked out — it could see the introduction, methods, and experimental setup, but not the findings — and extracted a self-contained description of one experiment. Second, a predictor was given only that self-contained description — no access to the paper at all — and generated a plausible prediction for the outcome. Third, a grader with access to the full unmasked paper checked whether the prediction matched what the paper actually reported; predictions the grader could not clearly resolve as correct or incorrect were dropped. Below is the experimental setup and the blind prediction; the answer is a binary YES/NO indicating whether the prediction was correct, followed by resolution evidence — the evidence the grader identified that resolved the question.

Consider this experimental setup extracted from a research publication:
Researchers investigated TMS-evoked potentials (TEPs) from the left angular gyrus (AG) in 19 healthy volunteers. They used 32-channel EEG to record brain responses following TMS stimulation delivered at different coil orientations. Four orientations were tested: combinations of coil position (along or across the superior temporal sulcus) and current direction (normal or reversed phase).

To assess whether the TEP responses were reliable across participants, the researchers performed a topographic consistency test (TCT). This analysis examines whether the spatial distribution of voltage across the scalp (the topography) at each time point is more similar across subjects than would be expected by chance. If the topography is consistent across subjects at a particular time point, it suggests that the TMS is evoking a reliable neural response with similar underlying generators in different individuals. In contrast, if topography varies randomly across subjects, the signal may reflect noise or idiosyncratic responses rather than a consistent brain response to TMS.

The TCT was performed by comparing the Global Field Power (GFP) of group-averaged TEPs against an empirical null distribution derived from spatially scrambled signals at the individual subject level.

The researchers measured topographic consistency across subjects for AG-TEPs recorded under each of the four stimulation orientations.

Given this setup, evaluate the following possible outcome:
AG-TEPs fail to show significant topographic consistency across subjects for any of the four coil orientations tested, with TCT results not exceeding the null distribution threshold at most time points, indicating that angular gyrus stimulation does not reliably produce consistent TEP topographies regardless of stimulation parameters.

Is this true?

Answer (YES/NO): NO